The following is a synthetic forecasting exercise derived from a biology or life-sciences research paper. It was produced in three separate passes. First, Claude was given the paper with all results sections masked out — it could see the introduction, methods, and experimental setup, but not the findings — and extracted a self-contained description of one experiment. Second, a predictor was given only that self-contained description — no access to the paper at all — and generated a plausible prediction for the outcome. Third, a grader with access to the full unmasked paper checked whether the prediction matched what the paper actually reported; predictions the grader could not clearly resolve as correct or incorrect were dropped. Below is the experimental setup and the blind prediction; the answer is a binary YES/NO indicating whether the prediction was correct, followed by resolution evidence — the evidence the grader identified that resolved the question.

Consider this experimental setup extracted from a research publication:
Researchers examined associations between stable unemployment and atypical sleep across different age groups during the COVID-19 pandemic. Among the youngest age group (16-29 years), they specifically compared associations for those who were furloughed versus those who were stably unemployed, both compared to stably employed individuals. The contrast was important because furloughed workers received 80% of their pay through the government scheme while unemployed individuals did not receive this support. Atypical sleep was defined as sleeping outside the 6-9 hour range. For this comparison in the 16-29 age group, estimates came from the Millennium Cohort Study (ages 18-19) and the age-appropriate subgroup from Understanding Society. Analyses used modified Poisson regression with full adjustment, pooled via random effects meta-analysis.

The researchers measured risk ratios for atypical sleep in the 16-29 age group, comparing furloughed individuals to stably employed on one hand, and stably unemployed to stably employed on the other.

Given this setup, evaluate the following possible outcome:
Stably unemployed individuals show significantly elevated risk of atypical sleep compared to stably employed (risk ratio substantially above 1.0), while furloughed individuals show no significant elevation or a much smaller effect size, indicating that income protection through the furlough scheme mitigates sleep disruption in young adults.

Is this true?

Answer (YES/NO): YES